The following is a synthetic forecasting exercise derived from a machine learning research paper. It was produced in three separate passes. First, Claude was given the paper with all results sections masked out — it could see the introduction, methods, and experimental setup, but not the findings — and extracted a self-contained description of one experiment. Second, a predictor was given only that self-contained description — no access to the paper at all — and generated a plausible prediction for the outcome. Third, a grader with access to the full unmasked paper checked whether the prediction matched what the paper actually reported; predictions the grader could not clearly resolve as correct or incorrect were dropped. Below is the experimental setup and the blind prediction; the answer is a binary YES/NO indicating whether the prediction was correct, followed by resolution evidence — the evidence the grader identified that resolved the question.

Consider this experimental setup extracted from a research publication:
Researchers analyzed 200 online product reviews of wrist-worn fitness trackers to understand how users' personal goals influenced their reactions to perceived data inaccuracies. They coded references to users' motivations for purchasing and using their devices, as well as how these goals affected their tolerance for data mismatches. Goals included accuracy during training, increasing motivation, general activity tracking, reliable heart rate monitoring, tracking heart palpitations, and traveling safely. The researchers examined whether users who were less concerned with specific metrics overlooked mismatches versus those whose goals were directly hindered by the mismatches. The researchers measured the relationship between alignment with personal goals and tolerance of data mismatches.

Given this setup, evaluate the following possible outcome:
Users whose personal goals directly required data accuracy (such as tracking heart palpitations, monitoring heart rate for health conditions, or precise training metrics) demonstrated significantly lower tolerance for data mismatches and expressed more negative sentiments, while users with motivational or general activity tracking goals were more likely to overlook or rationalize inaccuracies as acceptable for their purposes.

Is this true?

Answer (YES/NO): YES